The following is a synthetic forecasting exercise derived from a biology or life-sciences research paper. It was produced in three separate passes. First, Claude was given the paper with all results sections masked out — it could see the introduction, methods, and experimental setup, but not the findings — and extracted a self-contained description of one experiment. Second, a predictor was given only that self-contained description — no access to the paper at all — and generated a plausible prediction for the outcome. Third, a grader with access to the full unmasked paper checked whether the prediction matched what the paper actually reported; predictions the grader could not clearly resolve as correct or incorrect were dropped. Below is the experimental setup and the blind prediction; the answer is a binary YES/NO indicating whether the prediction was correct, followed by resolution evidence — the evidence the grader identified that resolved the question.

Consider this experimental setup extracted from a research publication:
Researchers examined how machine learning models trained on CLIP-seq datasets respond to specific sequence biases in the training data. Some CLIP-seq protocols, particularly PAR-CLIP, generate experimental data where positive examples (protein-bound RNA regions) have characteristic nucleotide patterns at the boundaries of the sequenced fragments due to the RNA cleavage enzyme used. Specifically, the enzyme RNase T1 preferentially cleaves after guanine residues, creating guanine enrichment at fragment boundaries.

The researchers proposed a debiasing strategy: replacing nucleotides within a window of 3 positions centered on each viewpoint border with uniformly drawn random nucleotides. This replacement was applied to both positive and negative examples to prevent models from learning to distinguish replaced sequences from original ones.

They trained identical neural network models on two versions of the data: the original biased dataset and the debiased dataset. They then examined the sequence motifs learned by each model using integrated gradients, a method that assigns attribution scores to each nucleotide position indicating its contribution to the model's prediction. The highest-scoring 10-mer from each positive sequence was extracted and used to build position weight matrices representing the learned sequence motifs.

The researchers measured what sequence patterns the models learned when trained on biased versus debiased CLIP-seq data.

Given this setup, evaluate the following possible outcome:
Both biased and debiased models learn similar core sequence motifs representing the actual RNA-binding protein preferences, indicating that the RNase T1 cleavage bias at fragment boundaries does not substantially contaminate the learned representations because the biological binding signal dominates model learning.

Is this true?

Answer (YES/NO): NO